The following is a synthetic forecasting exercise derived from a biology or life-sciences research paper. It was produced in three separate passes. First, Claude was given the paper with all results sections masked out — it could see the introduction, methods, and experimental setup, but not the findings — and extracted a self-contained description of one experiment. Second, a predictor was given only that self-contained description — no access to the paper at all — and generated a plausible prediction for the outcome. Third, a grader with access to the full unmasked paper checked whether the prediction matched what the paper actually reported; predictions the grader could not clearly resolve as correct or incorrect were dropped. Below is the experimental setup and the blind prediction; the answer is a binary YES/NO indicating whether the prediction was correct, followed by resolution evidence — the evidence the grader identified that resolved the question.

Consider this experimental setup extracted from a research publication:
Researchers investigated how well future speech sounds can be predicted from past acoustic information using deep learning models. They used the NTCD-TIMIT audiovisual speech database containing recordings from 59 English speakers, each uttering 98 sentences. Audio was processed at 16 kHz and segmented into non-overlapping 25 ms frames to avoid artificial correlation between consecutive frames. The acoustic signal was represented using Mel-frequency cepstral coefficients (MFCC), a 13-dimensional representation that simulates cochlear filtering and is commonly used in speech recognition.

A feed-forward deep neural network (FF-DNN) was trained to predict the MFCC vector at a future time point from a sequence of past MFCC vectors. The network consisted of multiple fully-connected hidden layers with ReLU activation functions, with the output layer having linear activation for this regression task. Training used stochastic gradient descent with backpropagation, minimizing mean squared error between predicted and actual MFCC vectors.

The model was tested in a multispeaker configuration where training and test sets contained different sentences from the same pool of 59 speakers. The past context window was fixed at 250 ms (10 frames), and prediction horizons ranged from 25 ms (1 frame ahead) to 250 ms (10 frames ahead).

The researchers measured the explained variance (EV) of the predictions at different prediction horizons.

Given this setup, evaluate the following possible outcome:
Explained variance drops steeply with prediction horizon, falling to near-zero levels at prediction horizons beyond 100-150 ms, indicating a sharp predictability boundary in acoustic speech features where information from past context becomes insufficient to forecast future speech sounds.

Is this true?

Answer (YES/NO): YES